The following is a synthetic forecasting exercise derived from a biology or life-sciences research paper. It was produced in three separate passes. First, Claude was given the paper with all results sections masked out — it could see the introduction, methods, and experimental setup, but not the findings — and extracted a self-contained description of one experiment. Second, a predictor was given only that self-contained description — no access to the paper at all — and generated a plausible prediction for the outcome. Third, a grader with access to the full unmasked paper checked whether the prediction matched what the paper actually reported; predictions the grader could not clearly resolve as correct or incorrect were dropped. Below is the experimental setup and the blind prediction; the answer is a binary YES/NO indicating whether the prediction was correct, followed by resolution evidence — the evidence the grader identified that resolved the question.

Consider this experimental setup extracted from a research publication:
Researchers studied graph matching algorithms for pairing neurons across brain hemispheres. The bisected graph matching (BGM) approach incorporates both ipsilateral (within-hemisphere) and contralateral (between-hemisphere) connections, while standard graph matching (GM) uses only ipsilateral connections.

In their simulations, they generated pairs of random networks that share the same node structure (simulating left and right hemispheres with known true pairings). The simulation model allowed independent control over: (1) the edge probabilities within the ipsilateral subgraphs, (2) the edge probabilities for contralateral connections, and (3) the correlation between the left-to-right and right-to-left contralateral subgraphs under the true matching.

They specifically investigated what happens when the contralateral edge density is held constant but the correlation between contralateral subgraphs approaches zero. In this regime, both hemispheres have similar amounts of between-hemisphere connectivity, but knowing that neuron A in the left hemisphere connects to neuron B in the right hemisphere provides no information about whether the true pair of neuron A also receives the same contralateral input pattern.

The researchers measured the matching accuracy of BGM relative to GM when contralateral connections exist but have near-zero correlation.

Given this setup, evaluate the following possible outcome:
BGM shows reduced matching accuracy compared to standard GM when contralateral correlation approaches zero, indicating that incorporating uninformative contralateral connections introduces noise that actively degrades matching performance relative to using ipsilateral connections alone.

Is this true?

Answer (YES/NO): YES